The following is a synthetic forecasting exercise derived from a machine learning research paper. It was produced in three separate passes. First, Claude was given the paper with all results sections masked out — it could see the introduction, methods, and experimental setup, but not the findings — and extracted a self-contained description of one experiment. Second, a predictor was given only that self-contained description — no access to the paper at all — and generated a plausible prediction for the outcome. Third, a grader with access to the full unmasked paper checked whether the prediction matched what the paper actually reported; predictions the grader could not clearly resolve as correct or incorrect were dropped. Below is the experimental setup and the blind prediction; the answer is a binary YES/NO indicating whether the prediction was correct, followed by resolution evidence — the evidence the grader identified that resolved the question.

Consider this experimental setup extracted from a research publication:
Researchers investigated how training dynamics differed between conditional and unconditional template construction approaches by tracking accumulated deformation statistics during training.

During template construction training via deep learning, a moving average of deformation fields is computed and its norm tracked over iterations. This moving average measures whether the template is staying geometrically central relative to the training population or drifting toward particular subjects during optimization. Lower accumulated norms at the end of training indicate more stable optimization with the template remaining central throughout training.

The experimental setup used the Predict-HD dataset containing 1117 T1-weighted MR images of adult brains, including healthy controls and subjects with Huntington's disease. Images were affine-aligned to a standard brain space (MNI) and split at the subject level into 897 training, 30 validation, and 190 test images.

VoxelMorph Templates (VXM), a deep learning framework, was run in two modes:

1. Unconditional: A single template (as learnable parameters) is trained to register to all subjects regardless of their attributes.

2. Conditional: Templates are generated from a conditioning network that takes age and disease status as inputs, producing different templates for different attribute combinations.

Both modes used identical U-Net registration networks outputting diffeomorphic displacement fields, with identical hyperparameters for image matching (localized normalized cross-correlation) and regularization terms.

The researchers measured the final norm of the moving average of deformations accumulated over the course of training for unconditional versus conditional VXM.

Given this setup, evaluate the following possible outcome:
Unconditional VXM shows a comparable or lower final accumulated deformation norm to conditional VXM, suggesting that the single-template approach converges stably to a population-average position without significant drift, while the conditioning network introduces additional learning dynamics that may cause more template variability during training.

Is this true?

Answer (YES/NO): NO